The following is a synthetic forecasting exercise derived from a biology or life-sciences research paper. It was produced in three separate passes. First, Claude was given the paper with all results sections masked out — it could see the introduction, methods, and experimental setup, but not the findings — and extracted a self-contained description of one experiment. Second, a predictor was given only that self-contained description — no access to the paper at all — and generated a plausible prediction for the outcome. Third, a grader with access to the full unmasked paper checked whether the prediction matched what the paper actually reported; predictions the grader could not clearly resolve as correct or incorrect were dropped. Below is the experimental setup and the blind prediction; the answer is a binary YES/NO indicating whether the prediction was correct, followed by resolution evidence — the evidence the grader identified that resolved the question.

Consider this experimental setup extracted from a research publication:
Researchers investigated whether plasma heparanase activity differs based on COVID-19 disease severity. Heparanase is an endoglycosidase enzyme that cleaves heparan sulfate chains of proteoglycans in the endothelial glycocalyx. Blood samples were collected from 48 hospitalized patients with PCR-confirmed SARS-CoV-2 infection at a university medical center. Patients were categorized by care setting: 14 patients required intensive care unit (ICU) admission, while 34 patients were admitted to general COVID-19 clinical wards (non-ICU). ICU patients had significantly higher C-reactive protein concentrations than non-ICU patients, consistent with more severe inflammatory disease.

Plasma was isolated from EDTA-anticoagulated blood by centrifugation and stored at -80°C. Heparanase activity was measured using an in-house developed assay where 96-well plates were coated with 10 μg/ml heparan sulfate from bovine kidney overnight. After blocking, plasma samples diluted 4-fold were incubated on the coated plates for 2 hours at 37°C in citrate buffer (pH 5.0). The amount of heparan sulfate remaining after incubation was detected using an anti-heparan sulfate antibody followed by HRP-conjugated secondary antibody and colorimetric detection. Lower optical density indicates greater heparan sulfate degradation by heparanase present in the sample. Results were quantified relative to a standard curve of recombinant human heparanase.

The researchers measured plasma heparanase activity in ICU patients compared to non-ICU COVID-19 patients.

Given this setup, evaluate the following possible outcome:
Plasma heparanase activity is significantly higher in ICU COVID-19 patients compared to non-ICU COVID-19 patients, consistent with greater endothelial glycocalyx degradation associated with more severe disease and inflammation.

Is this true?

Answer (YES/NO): YES